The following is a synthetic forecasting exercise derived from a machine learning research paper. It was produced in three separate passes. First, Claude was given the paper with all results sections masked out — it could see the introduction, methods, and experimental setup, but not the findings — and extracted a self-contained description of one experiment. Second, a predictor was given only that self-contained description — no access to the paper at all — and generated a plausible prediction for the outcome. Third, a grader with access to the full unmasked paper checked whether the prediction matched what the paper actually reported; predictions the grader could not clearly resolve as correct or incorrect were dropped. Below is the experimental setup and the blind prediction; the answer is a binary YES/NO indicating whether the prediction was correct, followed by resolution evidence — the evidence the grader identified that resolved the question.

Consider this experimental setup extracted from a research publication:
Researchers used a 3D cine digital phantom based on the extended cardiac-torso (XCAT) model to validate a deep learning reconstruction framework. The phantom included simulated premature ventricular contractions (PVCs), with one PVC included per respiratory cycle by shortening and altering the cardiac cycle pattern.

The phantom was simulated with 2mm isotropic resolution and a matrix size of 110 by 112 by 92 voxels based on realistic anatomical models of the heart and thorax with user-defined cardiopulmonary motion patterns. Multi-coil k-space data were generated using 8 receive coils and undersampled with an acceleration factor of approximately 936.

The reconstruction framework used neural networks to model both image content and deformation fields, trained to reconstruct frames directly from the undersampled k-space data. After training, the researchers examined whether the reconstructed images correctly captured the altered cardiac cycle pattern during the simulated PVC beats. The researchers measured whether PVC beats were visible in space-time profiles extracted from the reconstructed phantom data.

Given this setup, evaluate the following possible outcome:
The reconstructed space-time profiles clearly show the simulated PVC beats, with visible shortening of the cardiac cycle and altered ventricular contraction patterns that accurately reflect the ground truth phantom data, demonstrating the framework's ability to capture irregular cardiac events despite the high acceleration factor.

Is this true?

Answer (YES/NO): YES